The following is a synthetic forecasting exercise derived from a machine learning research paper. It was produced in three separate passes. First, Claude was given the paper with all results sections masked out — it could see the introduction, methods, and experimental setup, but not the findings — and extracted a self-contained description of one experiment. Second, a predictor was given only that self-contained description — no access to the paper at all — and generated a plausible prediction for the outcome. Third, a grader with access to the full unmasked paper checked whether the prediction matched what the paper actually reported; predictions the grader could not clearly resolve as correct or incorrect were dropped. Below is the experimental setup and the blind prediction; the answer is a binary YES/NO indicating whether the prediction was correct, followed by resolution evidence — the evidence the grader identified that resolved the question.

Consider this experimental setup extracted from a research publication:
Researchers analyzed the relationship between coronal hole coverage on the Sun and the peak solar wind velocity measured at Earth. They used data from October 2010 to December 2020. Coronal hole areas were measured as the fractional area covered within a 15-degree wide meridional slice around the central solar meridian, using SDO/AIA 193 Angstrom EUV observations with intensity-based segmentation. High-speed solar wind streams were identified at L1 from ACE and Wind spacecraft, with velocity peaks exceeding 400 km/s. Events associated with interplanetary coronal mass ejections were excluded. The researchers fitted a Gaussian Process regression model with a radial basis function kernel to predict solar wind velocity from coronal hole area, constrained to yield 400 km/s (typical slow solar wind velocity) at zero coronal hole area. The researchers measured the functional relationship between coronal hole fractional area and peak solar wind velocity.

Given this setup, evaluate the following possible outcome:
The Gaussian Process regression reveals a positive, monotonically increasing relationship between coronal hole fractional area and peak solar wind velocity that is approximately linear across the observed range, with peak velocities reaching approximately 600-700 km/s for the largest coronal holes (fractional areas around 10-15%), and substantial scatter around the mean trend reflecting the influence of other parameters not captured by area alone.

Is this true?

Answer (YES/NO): NO